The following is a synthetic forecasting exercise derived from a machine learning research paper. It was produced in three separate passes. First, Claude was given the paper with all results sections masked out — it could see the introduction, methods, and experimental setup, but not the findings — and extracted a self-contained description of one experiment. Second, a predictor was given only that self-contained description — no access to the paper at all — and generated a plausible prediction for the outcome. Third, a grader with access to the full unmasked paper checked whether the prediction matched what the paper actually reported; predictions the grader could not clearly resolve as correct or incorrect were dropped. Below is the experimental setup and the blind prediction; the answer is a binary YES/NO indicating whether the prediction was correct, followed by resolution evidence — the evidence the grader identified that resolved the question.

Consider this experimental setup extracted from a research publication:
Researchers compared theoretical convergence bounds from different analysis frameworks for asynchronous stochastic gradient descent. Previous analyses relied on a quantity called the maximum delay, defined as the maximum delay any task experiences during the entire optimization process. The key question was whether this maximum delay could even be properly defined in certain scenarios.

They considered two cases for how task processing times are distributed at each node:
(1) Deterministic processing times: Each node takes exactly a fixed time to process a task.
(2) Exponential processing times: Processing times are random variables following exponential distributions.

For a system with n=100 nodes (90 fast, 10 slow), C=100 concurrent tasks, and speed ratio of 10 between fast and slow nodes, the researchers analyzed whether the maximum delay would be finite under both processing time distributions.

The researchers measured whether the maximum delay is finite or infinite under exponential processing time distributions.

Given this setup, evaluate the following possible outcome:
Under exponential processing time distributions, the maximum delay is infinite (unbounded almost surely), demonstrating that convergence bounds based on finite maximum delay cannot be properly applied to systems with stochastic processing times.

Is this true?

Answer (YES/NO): YES